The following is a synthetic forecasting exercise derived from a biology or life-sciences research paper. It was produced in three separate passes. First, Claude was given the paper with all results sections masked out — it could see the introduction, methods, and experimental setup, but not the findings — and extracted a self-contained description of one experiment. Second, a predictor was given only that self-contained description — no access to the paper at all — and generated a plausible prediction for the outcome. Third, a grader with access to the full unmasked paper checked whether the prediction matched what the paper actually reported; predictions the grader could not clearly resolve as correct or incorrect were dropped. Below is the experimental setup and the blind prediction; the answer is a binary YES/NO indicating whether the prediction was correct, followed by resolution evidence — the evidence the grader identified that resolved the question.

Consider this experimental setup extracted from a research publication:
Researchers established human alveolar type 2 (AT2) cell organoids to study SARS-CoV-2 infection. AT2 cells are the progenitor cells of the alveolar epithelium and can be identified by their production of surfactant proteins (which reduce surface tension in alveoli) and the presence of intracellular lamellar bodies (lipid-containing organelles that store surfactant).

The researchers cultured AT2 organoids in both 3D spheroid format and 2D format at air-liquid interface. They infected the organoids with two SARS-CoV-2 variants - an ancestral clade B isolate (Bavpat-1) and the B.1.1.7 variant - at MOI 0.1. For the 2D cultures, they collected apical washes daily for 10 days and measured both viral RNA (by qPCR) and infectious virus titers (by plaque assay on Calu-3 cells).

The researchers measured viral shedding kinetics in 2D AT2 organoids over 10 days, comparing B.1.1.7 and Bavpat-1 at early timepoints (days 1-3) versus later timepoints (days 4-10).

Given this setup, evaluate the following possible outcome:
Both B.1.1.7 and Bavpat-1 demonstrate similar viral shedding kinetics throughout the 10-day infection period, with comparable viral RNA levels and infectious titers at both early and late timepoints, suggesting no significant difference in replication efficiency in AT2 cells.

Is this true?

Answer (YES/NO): NO